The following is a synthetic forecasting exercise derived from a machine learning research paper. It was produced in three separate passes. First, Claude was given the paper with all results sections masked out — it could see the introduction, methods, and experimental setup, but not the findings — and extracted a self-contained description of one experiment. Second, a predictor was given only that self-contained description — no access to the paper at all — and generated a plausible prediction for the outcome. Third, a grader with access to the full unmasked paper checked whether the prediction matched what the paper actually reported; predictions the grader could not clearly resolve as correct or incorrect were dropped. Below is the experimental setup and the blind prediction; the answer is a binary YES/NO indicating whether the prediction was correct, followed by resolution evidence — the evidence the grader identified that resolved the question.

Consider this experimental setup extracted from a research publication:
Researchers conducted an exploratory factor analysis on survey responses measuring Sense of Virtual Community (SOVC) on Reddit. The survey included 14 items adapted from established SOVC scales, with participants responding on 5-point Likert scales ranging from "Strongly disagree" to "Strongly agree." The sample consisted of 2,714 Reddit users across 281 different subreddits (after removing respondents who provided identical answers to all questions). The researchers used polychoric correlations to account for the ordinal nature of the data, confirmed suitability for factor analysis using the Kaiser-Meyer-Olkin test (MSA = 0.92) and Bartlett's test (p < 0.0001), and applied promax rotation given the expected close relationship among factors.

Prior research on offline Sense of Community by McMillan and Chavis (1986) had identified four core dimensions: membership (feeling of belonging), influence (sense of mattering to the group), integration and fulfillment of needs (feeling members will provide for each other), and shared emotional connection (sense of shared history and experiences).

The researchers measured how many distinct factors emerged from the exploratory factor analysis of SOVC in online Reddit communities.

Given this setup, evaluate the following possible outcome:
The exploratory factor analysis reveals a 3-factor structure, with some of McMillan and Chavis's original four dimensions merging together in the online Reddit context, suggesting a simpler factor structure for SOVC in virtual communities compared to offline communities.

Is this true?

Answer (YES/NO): YES